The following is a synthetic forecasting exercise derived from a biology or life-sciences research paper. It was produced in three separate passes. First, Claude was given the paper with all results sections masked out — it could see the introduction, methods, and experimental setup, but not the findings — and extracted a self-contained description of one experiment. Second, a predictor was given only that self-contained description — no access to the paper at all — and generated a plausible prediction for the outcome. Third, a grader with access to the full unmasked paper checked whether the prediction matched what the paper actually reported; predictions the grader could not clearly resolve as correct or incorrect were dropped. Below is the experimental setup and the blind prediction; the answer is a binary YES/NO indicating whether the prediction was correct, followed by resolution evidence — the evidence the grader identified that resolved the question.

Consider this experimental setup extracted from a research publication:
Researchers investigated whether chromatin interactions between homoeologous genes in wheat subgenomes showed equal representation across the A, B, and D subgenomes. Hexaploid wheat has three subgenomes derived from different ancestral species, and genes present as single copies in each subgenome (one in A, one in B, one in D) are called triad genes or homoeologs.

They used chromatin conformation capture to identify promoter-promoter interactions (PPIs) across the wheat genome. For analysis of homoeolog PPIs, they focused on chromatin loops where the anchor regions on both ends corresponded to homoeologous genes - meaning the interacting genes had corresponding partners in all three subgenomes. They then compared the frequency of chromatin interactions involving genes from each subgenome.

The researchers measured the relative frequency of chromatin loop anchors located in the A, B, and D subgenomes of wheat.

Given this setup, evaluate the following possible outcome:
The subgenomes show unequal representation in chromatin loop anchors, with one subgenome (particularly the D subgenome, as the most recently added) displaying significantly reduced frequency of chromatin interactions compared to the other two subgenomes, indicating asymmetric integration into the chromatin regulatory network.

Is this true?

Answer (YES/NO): NO